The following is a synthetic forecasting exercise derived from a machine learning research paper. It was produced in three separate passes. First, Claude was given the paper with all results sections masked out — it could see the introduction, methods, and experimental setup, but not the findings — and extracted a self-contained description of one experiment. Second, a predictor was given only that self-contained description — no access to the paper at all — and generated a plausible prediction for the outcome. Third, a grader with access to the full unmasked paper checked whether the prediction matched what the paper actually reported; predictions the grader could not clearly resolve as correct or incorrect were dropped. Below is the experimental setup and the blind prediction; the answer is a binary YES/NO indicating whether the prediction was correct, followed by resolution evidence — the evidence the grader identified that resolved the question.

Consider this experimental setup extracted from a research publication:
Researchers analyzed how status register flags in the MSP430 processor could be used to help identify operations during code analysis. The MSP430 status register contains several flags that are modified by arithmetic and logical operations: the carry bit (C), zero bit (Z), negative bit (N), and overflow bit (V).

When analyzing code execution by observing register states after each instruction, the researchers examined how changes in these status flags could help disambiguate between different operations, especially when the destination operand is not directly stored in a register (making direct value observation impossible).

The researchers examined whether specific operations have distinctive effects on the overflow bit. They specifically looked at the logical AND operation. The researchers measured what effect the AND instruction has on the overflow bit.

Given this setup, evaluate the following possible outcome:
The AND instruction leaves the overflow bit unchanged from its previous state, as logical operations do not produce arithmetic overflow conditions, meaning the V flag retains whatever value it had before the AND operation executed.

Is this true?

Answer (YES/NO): NO